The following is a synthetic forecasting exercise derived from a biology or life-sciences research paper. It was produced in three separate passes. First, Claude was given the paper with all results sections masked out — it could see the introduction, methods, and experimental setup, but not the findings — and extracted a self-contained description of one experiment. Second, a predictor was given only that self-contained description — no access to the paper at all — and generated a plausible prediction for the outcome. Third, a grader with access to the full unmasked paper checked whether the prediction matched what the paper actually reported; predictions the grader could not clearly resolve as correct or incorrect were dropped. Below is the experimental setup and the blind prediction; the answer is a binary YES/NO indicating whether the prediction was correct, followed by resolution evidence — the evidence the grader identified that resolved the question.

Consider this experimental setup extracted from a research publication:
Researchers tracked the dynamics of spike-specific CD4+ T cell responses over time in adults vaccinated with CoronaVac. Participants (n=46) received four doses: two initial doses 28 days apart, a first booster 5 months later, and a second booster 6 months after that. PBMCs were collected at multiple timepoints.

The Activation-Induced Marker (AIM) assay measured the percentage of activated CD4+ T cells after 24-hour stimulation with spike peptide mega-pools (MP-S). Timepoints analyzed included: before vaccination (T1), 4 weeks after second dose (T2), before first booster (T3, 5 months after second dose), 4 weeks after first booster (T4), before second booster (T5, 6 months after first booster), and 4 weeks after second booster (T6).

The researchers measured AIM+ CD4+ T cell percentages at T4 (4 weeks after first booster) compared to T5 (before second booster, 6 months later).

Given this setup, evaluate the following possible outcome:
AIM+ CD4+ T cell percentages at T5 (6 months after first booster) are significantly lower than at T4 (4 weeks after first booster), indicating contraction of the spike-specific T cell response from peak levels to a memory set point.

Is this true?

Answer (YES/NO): YES